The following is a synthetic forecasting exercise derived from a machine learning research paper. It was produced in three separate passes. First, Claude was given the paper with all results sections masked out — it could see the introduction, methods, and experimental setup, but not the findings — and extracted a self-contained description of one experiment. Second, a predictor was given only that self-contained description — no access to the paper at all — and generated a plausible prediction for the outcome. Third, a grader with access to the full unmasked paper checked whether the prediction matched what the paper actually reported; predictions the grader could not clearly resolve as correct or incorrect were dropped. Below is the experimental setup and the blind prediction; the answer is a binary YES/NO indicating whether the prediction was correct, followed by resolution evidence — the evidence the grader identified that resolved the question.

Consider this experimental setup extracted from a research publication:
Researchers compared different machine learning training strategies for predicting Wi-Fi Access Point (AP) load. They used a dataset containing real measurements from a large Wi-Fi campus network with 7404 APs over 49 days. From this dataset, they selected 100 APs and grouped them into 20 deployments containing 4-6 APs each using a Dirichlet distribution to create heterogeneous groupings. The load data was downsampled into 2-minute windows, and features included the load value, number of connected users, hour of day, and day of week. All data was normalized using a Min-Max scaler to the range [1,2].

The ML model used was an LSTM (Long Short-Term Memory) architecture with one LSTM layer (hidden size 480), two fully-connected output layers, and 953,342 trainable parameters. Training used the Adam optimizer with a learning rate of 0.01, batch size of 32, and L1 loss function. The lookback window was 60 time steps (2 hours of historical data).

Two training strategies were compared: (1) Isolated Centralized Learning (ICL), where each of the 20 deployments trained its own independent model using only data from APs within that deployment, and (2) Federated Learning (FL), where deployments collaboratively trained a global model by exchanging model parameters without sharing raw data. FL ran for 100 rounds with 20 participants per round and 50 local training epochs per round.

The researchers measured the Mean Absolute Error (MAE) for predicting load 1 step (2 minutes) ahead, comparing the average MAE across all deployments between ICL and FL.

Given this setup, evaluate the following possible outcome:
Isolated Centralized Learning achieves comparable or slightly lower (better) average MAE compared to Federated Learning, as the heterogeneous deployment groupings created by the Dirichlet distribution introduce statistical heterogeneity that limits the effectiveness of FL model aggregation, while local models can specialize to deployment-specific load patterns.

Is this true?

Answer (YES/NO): NO